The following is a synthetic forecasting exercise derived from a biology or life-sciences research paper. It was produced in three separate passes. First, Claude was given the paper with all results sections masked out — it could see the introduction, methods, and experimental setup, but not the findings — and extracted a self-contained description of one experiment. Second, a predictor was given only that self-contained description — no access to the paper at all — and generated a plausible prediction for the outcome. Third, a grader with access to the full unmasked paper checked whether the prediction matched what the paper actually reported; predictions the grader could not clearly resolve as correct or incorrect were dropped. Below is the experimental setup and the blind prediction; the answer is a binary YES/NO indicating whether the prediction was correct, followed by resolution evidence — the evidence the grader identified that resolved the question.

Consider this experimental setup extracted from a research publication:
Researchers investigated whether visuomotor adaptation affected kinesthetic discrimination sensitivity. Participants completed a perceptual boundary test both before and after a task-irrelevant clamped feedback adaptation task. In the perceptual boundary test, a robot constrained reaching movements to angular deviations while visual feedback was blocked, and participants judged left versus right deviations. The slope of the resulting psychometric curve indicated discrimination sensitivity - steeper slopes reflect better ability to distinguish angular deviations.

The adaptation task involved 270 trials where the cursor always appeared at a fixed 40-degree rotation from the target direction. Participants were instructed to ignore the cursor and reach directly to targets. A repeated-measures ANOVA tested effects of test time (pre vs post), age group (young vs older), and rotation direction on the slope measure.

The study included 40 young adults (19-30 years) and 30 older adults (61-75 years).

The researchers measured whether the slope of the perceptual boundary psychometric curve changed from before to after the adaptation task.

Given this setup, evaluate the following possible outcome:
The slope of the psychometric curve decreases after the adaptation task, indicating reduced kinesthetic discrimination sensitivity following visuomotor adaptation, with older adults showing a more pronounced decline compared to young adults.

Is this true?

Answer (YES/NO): NO